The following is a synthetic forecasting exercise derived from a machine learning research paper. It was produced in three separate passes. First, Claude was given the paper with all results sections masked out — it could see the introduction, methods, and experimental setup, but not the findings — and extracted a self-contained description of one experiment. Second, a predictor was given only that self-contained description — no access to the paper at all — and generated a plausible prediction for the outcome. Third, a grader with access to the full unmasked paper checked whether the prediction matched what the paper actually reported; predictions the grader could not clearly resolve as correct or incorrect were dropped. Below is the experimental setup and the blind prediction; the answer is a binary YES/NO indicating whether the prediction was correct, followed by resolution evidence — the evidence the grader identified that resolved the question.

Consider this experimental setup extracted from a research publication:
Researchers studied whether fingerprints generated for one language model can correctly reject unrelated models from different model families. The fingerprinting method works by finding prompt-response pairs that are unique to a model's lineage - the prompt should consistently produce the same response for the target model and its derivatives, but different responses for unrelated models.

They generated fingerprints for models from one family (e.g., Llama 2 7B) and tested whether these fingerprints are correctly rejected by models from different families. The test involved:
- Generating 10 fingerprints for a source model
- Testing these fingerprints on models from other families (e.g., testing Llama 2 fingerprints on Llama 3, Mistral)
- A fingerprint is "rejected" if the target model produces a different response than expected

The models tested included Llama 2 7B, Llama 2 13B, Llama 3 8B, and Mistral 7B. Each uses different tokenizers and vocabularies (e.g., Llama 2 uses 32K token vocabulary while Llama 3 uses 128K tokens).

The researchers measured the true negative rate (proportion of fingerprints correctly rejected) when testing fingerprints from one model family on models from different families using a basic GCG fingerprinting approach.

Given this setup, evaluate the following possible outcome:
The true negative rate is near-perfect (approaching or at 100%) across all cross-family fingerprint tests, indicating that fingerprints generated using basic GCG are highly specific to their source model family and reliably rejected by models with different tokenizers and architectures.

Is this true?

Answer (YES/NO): NO